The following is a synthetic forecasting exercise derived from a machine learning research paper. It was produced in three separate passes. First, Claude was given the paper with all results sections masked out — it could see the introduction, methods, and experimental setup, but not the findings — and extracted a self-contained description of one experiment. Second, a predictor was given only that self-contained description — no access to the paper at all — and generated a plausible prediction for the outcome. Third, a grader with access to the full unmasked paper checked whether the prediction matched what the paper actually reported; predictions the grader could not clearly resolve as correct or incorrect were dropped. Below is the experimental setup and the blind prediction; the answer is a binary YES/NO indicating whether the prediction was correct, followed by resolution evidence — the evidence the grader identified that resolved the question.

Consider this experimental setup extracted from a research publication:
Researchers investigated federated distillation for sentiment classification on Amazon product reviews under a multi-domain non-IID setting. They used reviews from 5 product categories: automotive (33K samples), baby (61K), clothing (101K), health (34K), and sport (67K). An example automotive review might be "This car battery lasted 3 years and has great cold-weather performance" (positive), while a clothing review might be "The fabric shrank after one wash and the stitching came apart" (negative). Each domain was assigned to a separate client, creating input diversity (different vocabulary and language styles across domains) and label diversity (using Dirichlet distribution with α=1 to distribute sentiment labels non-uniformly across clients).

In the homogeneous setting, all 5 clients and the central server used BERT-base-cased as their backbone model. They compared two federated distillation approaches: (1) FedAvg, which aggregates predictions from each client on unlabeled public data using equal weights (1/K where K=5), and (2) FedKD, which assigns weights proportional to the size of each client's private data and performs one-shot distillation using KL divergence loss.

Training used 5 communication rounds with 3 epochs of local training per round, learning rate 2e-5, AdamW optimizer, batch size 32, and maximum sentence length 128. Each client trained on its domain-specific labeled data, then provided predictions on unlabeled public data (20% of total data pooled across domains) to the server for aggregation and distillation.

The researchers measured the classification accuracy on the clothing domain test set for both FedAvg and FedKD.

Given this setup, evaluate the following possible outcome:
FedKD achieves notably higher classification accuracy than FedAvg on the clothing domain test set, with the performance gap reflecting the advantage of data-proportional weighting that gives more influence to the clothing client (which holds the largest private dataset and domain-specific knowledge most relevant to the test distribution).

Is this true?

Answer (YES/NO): YES